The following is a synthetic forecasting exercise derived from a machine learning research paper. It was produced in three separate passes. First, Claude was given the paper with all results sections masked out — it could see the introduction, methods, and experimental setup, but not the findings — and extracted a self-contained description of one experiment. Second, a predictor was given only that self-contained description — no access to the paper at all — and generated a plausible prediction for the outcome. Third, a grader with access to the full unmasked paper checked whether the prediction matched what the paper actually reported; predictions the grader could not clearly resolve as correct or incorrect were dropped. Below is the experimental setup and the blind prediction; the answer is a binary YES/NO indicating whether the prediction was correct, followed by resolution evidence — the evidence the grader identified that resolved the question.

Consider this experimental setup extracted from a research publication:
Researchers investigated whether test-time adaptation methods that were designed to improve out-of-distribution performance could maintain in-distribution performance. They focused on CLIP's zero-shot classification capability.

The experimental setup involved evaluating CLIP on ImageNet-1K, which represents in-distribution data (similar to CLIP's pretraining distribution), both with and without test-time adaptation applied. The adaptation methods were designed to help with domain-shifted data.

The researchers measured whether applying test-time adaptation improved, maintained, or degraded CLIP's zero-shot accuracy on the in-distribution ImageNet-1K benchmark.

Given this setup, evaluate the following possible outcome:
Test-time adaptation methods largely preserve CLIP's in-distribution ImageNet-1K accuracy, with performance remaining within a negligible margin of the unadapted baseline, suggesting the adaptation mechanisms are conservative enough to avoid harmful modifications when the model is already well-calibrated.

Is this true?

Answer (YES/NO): NO